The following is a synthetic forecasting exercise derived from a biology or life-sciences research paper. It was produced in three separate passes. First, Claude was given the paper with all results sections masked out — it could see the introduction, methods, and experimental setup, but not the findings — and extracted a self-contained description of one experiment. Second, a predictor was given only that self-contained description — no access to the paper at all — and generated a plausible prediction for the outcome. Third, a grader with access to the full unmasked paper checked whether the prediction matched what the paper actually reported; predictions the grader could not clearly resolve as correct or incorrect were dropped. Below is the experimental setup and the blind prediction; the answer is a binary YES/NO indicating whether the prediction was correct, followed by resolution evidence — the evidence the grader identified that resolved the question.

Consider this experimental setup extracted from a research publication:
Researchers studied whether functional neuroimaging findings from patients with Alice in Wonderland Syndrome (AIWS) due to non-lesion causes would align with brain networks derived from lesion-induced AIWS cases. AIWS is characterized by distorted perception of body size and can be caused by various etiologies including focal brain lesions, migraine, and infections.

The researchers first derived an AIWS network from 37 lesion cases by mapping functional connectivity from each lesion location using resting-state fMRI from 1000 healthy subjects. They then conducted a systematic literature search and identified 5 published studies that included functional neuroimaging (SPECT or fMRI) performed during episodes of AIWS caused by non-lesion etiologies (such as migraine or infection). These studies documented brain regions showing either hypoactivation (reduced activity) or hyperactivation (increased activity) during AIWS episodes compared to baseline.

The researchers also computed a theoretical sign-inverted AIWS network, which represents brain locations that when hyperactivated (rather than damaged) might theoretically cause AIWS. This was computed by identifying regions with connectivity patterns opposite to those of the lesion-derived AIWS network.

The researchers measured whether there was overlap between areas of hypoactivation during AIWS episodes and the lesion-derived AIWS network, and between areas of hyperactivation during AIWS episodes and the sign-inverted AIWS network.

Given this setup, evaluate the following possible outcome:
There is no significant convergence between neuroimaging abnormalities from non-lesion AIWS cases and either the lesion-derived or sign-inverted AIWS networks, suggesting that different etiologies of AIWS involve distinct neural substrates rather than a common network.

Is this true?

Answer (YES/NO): NO